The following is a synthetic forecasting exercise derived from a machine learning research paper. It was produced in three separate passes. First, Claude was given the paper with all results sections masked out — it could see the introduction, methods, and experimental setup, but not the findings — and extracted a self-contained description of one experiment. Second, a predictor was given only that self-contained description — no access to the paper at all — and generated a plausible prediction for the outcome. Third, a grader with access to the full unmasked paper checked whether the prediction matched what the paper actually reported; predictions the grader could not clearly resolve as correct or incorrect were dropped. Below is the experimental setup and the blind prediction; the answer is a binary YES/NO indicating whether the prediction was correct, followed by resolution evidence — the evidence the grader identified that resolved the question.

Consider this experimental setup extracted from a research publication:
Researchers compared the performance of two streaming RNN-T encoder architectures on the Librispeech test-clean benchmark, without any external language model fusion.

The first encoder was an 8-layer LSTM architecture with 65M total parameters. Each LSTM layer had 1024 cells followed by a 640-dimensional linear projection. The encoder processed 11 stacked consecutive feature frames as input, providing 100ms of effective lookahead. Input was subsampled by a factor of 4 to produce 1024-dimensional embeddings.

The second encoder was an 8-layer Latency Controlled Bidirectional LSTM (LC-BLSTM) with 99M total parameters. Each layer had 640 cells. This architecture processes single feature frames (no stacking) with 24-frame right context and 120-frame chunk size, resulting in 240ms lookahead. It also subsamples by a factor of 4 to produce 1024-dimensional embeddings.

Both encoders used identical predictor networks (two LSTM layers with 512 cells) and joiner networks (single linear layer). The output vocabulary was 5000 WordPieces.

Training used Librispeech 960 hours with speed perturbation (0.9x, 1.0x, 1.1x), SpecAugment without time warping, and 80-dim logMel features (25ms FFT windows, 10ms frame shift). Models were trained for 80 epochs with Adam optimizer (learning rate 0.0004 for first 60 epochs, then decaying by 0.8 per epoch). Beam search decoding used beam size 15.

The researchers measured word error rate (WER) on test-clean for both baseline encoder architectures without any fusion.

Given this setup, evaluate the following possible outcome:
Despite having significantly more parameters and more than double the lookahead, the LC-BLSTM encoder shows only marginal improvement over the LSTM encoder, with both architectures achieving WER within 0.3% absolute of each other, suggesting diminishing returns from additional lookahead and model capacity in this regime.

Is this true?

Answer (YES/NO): NO